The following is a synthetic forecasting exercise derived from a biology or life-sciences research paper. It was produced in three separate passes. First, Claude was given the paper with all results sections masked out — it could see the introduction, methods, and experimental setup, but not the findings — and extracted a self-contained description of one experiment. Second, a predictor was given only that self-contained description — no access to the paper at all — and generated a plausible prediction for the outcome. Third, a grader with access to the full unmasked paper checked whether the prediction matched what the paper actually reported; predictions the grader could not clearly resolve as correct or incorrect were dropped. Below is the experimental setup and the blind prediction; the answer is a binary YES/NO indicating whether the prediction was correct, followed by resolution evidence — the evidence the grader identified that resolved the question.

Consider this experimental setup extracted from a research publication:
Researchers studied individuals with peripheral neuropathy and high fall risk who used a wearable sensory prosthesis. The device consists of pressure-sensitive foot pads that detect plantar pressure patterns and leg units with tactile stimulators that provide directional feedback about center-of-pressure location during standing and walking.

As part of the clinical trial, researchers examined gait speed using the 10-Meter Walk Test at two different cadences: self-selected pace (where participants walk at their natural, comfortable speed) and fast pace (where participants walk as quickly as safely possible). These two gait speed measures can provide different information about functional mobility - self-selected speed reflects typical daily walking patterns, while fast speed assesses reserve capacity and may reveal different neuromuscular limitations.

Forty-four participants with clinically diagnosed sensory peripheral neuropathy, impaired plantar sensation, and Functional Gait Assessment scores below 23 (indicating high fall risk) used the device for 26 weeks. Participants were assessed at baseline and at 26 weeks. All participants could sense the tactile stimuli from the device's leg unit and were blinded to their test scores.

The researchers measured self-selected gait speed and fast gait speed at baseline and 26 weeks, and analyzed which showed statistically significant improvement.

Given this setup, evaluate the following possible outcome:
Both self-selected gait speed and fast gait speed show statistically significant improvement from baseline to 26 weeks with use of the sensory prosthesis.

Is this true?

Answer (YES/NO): NO